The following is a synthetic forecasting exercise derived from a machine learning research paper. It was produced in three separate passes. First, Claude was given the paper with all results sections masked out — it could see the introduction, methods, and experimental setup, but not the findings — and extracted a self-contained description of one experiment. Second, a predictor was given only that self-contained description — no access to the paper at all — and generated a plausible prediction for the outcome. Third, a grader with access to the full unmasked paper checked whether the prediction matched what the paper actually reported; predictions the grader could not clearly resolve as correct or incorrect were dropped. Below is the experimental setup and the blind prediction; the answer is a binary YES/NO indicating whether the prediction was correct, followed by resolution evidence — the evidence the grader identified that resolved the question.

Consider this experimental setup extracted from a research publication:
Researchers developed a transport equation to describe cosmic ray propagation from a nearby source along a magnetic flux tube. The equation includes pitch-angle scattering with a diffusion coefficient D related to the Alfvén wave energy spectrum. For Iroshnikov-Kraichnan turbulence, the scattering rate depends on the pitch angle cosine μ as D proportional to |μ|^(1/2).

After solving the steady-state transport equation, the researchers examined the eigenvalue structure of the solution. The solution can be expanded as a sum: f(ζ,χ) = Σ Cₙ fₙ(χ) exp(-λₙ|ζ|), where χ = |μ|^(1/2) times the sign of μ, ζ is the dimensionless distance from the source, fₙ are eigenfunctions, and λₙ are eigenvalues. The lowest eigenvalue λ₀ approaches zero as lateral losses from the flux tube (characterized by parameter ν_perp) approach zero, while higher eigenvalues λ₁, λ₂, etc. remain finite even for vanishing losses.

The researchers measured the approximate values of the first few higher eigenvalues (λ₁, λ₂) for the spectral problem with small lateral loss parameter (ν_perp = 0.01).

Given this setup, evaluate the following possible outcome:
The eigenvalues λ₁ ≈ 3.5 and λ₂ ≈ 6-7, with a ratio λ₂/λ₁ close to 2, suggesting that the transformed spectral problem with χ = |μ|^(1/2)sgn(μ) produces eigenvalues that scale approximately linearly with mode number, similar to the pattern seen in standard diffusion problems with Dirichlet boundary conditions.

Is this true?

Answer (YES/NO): NO